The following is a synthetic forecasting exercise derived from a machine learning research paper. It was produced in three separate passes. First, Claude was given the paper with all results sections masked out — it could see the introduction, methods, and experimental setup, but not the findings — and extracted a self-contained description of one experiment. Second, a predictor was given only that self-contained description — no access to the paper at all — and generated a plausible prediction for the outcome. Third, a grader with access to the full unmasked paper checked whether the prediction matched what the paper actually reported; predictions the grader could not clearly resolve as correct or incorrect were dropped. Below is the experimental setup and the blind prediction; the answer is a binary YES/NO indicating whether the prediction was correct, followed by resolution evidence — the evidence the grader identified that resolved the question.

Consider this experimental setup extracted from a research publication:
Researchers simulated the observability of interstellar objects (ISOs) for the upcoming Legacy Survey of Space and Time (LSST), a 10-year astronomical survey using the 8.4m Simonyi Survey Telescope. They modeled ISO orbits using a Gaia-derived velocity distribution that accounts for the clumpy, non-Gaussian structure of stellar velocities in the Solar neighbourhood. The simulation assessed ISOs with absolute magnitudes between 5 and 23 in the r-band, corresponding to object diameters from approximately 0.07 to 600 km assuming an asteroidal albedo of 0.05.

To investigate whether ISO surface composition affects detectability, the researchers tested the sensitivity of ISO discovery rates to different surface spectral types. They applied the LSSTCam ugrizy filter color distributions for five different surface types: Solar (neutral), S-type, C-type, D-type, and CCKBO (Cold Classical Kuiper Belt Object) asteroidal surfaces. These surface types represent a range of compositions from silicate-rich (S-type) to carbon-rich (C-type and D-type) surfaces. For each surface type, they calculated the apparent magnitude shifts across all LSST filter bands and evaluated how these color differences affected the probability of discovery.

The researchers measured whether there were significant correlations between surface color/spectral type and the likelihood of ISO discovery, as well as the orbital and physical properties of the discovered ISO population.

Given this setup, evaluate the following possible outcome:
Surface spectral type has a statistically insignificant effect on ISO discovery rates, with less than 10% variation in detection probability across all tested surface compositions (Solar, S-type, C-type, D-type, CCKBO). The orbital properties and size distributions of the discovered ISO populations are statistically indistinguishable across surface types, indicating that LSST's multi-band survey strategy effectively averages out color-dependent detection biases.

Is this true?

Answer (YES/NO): YES